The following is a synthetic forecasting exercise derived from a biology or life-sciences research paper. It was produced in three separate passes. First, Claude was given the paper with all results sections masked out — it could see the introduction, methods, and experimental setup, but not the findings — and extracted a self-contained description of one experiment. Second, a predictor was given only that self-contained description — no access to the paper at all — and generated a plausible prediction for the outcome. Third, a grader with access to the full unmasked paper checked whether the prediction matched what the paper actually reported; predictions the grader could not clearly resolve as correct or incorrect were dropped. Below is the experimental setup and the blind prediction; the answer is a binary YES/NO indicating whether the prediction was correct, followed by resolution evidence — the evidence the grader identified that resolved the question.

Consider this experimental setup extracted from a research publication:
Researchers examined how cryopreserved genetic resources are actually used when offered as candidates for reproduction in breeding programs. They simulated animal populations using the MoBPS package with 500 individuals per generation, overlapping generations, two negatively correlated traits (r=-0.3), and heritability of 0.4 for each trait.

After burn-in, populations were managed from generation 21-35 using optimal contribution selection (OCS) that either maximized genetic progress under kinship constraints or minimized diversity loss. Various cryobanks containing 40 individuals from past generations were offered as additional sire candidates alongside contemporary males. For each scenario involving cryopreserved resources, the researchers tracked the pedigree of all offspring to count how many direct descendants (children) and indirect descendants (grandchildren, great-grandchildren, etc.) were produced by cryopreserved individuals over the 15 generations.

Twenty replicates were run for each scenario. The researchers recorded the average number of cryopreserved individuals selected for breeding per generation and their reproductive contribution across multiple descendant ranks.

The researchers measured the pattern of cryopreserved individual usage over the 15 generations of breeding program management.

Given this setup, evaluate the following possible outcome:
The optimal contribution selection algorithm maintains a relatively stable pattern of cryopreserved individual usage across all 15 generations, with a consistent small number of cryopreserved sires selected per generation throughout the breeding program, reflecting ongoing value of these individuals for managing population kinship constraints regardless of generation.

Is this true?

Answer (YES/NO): YES